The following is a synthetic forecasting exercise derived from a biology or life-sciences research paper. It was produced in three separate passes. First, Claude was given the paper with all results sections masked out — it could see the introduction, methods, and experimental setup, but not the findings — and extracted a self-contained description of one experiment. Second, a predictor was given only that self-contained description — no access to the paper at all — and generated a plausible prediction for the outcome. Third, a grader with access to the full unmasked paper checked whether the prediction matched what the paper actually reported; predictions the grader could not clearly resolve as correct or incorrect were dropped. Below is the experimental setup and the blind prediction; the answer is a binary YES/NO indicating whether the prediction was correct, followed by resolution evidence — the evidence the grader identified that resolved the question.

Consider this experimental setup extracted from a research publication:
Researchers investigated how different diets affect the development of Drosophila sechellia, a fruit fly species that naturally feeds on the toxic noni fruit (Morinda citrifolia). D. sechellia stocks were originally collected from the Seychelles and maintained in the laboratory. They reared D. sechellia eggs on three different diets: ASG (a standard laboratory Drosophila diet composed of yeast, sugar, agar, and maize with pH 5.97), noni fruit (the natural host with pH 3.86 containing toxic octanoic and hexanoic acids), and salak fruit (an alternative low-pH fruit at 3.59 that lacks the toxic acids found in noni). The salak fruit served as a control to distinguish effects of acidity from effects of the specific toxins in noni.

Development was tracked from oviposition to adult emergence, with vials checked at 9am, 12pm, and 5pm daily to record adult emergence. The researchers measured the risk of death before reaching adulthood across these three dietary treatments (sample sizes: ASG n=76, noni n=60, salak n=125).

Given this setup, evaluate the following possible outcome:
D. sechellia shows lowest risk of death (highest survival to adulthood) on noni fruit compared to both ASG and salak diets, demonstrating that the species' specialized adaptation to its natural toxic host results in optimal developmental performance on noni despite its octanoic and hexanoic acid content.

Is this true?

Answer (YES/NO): NO